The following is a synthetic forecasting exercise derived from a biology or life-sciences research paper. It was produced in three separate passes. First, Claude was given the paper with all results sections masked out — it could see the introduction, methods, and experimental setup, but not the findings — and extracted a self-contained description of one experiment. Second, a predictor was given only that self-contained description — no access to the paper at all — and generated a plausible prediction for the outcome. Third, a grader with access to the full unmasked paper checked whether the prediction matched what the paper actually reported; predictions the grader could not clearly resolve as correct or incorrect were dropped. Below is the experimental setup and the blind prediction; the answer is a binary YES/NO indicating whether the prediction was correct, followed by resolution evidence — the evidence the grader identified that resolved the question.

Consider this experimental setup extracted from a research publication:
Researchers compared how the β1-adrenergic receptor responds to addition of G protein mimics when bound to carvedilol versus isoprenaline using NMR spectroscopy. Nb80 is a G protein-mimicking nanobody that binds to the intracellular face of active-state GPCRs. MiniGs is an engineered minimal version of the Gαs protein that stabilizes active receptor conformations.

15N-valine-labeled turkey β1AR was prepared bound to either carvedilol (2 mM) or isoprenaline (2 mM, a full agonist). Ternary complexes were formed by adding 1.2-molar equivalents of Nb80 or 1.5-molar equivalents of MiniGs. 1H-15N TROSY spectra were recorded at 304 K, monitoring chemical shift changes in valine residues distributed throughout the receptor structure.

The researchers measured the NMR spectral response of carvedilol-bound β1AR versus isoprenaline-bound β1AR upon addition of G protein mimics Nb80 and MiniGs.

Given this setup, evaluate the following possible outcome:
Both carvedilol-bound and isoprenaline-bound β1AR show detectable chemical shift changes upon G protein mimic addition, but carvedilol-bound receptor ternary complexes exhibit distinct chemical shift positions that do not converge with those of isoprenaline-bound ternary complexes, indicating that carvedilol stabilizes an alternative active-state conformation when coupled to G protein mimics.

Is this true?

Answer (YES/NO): NO